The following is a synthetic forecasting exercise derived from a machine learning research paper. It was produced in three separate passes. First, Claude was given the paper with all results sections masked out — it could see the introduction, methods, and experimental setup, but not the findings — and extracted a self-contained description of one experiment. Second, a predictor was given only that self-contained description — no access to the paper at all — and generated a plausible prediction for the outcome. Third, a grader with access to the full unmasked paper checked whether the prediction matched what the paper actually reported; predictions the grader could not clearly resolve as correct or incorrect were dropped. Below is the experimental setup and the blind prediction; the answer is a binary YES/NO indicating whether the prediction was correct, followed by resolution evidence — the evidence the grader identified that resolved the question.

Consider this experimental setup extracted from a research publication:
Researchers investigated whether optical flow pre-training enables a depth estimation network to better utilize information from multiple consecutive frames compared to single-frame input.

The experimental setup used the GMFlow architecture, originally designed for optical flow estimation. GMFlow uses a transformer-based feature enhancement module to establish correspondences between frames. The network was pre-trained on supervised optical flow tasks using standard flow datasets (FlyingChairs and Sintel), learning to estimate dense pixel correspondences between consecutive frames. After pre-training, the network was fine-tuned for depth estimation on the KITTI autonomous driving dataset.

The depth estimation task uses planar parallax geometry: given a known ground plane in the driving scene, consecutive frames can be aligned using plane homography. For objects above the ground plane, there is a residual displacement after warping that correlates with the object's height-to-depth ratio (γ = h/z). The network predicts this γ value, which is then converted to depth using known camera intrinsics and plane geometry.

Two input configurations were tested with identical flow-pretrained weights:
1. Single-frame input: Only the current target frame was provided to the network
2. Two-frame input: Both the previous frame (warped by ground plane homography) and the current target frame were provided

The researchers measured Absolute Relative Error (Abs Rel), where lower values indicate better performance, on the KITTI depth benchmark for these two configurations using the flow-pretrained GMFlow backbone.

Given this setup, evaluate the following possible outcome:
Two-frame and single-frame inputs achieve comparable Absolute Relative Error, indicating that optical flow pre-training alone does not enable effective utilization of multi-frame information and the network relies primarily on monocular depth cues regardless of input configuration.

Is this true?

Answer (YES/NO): NO